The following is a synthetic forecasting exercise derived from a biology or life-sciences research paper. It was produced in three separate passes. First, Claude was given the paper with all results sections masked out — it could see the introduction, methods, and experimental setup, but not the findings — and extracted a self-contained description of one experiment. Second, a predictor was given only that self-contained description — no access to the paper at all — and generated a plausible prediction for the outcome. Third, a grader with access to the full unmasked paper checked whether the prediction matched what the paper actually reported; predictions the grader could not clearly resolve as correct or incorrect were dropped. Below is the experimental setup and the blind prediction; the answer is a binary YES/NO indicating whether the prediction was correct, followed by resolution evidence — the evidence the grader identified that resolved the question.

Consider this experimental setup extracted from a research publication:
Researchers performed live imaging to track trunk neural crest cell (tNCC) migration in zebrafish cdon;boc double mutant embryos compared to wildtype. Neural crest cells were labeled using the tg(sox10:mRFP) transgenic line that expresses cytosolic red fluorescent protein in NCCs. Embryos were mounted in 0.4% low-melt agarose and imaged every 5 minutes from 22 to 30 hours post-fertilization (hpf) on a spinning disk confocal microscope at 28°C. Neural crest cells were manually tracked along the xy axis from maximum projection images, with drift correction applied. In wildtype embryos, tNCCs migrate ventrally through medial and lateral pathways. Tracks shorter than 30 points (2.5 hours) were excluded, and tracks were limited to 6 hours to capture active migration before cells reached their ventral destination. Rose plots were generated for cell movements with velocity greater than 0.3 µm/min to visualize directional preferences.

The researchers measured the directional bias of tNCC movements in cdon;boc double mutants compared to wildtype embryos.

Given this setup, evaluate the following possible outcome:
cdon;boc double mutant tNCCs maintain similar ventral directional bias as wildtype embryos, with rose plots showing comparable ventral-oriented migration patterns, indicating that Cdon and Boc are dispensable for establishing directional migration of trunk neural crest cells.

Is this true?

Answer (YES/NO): NO